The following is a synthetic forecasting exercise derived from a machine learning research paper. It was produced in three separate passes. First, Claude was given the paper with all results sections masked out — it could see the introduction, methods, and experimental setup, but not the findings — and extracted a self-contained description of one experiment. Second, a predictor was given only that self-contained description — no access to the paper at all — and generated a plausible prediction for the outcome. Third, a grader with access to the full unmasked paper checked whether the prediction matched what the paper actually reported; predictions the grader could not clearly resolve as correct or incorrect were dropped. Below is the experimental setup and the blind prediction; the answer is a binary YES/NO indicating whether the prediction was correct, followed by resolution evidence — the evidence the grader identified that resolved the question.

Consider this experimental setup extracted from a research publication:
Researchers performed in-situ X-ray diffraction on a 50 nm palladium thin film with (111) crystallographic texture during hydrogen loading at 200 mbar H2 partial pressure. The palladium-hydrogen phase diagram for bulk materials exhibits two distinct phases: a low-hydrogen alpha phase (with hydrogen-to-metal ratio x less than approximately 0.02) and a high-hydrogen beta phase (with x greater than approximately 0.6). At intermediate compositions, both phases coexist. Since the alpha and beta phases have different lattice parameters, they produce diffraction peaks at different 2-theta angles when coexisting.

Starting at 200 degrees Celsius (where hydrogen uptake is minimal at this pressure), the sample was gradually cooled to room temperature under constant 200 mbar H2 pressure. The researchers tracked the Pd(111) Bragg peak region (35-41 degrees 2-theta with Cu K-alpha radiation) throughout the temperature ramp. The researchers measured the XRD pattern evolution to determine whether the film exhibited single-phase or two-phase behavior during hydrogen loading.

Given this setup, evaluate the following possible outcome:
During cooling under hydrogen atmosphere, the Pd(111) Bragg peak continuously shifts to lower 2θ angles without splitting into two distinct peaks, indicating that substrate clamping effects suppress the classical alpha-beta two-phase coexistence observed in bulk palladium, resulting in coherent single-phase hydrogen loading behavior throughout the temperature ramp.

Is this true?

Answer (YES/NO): NO